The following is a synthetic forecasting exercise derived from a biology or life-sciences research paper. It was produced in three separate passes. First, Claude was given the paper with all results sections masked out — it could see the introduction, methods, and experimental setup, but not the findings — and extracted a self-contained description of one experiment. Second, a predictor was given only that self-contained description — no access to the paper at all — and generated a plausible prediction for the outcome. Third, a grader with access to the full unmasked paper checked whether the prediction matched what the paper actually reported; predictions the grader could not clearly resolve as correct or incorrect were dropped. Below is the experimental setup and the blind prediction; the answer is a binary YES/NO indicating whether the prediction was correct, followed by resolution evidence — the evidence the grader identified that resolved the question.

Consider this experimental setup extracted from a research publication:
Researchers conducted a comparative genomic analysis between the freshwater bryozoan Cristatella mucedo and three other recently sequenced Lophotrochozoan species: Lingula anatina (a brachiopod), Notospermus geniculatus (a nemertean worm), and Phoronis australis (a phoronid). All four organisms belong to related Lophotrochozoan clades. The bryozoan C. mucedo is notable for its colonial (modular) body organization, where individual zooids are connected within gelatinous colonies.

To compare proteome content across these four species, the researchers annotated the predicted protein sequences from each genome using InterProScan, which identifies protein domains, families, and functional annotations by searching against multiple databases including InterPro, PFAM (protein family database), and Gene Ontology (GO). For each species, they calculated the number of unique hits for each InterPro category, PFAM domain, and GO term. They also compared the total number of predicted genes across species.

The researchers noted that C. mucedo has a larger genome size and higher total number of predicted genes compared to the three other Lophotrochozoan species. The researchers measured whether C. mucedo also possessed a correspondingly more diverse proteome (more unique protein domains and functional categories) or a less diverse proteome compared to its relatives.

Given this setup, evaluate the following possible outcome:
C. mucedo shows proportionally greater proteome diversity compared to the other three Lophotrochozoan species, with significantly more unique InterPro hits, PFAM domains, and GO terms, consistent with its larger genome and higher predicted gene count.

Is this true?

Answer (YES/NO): NO